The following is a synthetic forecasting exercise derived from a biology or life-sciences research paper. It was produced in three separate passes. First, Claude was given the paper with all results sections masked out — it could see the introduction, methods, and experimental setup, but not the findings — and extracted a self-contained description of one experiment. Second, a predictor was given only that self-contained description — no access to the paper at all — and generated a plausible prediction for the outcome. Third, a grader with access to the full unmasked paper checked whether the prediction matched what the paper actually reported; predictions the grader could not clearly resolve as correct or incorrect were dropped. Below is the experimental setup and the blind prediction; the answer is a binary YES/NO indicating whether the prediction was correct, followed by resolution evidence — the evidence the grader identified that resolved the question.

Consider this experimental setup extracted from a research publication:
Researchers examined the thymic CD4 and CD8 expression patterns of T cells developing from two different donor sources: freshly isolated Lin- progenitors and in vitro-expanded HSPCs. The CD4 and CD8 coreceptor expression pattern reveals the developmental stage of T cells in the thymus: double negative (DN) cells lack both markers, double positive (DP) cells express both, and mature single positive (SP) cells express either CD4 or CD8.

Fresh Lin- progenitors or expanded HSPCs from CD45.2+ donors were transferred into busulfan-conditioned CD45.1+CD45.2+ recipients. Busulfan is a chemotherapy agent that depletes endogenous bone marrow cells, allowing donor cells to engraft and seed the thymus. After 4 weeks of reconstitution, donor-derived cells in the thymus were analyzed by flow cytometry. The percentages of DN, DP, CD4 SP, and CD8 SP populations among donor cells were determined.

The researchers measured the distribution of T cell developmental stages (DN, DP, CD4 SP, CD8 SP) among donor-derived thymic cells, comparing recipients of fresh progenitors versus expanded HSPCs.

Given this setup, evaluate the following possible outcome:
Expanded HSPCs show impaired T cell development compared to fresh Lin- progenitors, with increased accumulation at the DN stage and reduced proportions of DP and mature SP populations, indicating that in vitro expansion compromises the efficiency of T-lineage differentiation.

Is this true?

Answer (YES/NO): NO